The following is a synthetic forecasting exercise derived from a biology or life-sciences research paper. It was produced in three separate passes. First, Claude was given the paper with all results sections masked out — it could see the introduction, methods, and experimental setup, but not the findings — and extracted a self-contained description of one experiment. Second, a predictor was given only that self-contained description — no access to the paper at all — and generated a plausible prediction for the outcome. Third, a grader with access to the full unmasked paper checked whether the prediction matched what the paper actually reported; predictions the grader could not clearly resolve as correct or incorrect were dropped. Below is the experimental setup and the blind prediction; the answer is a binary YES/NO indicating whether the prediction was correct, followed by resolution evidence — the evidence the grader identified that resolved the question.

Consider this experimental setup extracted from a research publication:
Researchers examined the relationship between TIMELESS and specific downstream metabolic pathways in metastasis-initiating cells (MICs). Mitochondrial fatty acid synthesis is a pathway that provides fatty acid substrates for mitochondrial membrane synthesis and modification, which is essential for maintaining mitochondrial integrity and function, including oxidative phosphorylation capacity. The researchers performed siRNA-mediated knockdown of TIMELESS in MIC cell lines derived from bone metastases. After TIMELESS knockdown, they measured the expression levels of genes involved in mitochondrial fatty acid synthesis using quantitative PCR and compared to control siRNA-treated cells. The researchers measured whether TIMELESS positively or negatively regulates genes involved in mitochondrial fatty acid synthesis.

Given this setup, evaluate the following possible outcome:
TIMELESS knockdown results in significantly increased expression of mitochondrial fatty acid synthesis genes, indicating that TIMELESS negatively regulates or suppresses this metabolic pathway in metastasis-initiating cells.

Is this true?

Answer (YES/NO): NO